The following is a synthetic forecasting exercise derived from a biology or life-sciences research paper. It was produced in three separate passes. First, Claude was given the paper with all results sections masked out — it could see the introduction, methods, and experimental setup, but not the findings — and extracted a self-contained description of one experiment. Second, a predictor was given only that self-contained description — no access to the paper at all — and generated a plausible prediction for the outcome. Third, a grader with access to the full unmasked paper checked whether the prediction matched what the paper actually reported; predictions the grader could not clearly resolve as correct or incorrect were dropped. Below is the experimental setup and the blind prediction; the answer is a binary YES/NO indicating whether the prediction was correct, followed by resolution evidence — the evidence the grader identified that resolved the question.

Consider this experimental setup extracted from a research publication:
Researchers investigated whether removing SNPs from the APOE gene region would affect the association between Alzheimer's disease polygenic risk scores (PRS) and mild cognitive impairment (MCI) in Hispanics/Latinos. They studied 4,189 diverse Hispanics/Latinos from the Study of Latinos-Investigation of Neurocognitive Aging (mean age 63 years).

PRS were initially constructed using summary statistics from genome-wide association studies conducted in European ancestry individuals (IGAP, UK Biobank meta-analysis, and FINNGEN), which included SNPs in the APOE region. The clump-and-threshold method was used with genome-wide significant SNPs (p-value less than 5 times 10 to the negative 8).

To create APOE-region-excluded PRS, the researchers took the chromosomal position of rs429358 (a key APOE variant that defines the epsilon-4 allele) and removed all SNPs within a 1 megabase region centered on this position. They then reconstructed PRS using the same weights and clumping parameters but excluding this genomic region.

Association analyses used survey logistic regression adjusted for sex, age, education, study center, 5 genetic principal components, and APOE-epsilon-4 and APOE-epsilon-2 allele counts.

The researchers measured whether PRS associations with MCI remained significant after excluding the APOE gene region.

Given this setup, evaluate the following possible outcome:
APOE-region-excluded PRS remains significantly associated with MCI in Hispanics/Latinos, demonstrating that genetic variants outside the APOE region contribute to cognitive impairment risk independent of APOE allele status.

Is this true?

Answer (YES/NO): NO